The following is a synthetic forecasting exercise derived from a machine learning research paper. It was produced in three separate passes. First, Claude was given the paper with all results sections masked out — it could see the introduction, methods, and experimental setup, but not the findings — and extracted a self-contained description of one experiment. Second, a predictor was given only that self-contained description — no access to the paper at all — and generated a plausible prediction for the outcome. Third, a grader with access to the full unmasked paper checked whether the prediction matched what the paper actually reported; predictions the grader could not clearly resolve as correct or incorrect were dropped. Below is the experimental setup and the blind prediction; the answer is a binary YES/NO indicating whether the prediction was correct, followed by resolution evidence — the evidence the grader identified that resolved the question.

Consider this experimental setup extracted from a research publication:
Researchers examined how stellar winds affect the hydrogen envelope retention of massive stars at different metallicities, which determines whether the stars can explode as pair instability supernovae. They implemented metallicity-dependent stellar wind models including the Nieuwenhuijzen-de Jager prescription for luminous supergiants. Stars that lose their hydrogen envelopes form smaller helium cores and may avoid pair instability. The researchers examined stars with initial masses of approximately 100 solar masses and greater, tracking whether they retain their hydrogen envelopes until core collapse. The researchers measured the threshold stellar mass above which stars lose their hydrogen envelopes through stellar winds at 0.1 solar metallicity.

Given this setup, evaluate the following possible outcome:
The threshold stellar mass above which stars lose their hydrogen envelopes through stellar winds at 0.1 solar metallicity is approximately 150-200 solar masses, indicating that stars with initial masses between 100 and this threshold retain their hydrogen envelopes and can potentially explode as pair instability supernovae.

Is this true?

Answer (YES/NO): NO